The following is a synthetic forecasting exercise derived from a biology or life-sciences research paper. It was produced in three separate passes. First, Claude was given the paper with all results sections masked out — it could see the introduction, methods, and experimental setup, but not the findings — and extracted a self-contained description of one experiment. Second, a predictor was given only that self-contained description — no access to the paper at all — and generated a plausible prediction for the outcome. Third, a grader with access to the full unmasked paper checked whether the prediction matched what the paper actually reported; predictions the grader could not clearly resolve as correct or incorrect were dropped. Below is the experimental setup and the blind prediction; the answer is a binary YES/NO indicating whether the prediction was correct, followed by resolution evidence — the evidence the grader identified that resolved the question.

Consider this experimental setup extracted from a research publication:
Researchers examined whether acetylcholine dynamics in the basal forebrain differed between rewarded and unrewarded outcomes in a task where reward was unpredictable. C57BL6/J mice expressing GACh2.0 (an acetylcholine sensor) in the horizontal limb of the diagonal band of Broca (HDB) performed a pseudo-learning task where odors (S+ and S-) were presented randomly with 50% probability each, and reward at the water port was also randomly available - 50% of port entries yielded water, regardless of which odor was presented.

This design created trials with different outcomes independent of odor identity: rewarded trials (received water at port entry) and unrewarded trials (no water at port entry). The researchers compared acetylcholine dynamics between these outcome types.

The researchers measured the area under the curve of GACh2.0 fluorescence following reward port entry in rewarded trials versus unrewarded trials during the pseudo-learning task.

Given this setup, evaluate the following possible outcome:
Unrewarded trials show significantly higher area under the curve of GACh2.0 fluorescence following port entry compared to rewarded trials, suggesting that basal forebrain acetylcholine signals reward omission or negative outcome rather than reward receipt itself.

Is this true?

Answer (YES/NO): NO